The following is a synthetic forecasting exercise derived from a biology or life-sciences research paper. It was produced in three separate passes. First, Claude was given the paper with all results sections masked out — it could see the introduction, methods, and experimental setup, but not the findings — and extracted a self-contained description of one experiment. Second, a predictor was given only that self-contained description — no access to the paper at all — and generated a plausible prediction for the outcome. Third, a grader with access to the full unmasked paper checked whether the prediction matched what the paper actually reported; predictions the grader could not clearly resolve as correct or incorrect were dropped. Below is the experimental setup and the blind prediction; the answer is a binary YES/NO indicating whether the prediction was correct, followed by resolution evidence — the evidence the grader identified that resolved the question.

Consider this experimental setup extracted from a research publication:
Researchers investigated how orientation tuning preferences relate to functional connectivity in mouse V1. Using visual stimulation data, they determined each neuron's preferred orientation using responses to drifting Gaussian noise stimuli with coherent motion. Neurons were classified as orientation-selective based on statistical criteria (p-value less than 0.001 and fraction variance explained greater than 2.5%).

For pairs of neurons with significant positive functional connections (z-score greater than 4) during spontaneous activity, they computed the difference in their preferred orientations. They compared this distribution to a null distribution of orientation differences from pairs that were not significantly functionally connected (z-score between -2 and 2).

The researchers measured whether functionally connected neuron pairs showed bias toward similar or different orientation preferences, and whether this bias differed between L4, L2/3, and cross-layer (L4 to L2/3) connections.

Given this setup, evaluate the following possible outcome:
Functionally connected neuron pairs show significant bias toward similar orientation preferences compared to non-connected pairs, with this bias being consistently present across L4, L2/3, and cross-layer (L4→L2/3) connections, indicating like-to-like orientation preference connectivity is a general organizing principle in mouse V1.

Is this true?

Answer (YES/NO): YES